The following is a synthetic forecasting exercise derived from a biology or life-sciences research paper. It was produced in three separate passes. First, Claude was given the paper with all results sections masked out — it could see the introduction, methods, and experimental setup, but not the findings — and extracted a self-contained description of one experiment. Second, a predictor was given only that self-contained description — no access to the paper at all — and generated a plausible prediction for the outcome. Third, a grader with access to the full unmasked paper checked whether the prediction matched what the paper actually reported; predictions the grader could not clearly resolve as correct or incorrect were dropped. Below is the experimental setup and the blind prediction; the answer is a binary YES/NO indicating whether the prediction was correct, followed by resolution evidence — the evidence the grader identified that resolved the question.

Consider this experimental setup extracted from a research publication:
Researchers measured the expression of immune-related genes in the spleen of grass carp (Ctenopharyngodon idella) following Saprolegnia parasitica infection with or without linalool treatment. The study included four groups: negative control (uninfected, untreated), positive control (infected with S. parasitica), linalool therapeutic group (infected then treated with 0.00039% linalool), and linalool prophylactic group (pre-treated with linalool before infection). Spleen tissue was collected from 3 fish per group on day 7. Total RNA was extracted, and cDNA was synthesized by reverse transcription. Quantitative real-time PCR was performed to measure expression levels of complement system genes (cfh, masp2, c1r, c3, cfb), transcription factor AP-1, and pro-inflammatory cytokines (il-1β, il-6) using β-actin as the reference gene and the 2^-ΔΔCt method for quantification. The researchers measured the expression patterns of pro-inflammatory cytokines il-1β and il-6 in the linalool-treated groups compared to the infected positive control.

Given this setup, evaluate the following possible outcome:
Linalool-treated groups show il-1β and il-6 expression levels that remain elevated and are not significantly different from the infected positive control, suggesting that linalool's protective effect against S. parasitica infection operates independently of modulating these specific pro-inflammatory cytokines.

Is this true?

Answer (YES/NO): NO